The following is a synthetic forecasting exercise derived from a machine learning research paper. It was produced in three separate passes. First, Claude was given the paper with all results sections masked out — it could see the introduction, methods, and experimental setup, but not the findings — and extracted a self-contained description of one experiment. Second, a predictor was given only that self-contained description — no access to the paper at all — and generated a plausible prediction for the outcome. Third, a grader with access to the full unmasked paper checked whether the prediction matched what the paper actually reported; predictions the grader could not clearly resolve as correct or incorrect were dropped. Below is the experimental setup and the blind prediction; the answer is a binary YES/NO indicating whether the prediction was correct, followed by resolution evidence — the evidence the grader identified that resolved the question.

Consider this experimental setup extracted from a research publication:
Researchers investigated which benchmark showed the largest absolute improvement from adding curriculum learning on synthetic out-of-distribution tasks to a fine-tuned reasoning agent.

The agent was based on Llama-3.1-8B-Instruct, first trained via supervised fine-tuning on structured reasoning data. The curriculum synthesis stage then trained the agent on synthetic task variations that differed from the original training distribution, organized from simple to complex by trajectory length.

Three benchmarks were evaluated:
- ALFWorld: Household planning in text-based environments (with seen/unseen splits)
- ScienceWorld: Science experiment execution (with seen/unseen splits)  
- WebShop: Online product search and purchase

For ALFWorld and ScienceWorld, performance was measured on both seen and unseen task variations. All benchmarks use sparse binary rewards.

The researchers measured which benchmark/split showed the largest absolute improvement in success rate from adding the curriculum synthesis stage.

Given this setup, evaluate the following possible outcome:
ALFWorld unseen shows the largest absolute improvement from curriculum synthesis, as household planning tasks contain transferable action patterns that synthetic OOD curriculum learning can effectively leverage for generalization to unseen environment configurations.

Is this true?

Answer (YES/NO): NO